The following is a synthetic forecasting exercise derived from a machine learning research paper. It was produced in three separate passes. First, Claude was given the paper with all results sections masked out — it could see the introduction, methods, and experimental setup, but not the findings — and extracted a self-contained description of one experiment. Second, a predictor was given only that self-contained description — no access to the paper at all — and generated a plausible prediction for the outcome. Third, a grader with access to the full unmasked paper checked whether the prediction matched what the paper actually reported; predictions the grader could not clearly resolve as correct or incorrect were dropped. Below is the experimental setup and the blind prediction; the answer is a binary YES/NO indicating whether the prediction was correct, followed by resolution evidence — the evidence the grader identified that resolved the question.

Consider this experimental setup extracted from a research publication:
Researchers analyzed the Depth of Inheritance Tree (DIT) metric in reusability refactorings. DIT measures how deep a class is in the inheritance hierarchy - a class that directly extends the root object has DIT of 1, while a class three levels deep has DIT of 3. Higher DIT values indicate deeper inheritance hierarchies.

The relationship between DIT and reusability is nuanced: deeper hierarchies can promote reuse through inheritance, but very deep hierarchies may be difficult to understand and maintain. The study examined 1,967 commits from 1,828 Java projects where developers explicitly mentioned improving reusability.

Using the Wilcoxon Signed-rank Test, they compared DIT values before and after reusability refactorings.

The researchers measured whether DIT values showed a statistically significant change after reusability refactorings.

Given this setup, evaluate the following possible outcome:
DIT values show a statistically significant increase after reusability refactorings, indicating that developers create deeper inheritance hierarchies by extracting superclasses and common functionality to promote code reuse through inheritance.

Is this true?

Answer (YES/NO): NO